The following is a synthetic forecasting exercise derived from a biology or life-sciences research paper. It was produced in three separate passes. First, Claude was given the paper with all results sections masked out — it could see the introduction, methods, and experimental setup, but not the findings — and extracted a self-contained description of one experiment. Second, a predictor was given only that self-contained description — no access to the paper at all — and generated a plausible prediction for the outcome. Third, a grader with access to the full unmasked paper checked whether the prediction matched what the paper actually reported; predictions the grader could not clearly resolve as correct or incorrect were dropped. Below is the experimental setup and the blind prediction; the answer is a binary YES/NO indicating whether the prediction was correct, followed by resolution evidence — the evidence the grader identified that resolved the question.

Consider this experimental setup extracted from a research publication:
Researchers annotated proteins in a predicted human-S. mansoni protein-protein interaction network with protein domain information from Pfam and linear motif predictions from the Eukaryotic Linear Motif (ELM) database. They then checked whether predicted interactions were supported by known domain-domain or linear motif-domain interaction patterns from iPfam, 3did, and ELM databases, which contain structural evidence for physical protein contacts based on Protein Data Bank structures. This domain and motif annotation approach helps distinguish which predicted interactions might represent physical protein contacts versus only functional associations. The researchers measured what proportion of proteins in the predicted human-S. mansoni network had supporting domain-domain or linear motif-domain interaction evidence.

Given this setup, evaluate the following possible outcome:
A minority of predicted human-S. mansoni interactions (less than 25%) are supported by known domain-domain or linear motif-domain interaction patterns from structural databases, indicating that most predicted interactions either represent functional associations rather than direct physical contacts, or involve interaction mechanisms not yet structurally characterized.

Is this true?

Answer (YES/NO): YES